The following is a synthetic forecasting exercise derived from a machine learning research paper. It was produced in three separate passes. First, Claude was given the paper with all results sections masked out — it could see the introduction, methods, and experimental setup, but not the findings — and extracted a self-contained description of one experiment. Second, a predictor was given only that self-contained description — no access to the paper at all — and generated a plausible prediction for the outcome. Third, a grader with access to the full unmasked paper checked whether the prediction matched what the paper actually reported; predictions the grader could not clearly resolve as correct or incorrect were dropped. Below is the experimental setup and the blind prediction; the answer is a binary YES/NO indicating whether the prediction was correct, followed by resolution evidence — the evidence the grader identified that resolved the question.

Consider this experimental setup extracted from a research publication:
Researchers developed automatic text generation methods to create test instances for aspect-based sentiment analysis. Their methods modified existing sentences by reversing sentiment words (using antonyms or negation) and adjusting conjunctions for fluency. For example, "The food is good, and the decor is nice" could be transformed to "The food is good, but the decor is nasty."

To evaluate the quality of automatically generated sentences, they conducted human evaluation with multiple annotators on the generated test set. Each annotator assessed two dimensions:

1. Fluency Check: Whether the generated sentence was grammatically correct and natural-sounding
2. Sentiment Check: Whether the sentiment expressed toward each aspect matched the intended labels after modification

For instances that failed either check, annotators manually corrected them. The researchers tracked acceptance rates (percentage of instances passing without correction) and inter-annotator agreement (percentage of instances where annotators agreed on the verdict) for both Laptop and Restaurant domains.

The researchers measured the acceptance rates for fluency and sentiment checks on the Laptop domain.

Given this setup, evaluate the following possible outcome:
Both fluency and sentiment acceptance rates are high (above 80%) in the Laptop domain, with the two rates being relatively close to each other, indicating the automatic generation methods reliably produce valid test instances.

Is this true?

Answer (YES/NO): YES